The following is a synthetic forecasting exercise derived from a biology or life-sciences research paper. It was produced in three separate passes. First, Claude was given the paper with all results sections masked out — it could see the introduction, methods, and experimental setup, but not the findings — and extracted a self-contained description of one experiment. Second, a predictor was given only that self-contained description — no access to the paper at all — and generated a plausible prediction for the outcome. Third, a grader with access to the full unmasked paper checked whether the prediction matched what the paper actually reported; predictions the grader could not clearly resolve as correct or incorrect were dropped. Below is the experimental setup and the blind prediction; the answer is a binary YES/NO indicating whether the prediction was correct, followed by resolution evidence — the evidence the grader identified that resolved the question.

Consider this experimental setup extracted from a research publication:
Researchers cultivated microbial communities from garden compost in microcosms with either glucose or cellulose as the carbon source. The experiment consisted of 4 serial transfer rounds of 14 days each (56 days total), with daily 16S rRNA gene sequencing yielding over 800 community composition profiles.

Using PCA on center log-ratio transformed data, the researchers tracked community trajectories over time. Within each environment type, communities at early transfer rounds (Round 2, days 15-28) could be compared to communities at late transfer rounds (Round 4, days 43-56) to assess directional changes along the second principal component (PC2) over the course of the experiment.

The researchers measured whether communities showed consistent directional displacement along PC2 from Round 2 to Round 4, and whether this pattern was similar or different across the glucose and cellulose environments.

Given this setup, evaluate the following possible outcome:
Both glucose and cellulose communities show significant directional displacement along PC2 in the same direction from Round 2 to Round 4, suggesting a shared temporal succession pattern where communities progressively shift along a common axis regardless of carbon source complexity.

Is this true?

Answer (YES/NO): YES